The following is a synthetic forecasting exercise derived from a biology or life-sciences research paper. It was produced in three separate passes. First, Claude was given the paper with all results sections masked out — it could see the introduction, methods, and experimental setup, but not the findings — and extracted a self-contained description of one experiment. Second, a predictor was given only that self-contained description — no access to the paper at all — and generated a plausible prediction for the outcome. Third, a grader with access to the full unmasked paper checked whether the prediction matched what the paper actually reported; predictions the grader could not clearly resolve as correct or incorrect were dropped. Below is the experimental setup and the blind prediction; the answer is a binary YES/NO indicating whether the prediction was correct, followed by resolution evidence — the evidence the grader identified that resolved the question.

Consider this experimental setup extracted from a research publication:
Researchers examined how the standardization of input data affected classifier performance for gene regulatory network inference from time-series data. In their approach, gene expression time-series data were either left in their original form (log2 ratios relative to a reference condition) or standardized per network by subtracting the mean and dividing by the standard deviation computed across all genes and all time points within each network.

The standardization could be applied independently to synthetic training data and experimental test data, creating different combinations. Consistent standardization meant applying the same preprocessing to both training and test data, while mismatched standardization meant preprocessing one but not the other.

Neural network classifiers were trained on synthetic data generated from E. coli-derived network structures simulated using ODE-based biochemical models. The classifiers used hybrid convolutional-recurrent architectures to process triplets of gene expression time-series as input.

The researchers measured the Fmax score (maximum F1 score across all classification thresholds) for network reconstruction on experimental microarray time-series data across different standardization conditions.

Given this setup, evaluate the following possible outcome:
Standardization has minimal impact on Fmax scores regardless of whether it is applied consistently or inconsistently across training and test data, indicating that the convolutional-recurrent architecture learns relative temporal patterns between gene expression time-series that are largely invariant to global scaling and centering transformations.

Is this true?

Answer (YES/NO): NO